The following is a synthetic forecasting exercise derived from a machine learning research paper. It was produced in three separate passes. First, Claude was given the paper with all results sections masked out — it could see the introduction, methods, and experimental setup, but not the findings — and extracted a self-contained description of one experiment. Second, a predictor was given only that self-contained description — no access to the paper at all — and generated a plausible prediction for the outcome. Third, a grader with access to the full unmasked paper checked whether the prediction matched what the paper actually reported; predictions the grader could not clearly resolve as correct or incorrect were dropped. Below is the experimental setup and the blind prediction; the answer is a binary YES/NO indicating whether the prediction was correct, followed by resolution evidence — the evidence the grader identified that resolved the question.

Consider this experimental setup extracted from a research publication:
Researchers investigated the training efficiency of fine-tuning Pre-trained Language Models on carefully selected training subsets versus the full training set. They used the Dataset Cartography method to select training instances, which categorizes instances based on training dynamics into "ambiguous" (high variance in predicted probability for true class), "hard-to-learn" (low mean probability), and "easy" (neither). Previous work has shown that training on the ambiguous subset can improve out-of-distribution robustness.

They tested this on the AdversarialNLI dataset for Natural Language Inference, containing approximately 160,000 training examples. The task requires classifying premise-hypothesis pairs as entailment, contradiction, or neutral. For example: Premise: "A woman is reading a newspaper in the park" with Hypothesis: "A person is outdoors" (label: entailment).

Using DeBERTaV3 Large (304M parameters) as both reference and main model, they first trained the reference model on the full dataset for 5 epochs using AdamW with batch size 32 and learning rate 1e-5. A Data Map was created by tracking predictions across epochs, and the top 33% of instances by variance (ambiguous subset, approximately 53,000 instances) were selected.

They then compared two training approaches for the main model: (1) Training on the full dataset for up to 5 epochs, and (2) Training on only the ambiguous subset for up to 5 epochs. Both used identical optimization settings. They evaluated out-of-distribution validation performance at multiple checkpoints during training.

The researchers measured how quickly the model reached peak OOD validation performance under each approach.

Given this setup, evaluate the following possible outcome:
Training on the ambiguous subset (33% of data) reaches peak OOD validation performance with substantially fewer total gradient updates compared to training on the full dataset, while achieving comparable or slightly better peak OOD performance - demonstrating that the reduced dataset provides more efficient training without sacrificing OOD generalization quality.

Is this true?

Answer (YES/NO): YES